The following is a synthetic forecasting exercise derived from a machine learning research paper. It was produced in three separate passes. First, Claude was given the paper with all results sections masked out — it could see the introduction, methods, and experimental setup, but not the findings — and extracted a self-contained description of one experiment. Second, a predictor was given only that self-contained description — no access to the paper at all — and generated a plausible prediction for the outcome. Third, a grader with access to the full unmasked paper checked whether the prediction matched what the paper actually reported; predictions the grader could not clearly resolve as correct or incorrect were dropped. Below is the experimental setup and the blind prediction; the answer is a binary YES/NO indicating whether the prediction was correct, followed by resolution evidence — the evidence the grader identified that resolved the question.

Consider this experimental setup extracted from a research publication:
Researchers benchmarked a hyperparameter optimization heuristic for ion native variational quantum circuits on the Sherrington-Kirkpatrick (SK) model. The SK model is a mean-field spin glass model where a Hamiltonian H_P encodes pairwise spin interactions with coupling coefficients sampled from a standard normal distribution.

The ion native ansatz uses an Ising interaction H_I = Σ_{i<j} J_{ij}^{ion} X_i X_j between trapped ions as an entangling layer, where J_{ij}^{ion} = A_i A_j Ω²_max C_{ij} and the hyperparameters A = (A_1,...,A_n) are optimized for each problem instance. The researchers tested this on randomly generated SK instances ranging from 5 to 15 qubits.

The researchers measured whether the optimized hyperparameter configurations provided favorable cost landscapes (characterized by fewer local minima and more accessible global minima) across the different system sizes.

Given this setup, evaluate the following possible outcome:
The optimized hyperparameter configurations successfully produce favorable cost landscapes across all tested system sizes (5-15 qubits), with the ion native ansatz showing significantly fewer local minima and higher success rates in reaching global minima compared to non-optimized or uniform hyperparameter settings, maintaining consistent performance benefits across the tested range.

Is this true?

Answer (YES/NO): YES